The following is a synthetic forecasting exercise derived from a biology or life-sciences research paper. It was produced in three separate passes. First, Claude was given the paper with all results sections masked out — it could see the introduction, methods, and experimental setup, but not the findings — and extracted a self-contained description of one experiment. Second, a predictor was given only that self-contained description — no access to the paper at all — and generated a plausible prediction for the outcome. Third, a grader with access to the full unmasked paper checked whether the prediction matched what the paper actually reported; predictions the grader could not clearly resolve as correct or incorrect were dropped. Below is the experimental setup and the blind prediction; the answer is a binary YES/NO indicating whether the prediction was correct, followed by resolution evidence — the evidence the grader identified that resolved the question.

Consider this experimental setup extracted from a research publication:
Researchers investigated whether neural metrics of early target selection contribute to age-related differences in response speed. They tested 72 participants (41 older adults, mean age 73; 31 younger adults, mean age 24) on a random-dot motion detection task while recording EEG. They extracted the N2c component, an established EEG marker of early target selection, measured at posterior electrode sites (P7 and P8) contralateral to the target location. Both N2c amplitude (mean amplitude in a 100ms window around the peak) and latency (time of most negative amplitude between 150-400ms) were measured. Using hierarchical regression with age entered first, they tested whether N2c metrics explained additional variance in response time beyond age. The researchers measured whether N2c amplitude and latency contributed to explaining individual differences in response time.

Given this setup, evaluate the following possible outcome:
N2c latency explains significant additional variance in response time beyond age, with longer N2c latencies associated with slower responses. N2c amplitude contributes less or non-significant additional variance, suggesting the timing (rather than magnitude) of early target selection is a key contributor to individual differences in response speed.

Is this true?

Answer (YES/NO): NO